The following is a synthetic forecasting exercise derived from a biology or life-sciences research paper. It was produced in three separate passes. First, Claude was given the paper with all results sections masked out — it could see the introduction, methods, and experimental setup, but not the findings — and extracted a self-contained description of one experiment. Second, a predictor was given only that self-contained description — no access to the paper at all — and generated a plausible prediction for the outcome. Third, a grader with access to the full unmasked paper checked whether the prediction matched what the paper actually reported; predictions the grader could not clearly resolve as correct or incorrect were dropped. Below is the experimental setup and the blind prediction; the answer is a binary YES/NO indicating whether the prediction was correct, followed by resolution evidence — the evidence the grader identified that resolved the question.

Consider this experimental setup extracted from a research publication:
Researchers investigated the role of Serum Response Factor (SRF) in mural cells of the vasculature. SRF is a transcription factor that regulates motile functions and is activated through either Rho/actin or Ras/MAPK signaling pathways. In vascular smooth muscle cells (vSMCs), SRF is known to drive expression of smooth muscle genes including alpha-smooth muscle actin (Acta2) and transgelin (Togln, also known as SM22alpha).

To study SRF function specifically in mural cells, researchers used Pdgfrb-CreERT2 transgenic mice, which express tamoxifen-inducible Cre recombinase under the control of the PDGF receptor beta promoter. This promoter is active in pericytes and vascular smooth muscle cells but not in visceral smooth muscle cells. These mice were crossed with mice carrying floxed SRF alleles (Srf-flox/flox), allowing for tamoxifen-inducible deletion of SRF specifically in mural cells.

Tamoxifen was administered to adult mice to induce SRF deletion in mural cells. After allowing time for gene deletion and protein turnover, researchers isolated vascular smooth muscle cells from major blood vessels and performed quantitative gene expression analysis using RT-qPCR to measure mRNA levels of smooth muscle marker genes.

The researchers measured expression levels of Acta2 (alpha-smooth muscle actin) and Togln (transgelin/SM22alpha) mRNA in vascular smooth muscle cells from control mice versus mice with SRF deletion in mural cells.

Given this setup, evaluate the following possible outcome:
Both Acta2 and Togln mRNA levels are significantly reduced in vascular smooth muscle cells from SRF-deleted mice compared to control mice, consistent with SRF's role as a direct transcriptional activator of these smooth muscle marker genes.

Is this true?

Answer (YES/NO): YES